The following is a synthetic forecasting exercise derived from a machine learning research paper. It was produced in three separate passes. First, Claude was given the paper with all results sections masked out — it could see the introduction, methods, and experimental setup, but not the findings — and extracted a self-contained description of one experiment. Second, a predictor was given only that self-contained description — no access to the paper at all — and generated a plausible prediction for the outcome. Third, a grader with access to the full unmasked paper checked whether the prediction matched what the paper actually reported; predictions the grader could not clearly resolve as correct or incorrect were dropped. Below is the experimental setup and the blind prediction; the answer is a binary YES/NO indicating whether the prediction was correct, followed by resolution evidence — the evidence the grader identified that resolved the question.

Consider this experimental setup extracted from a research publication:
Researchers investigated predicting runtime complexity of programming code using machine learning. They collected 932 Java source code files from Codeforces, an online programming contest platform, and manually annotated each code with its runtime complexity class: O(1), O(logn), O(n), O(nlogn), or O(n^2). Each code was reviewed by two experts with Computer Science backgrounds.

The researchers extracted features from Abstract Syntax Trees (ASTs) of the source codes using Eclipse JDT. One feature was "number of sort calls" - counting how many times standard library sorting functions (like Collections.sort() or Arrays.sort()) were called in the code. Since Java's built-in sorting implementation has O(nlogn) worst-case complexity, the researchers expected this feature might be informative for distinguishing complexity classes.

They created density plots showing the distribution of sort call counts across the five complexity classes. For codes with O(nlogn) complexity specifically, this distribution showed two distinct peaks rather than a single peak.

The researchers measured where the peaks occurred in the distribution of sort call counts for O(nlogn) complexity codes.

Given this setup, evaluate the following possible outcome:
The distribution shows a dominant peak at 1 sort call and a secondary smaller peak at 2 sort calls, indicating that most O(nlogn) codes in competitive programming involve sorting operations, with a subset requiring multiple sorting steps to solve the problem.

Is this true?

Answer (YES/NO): NO